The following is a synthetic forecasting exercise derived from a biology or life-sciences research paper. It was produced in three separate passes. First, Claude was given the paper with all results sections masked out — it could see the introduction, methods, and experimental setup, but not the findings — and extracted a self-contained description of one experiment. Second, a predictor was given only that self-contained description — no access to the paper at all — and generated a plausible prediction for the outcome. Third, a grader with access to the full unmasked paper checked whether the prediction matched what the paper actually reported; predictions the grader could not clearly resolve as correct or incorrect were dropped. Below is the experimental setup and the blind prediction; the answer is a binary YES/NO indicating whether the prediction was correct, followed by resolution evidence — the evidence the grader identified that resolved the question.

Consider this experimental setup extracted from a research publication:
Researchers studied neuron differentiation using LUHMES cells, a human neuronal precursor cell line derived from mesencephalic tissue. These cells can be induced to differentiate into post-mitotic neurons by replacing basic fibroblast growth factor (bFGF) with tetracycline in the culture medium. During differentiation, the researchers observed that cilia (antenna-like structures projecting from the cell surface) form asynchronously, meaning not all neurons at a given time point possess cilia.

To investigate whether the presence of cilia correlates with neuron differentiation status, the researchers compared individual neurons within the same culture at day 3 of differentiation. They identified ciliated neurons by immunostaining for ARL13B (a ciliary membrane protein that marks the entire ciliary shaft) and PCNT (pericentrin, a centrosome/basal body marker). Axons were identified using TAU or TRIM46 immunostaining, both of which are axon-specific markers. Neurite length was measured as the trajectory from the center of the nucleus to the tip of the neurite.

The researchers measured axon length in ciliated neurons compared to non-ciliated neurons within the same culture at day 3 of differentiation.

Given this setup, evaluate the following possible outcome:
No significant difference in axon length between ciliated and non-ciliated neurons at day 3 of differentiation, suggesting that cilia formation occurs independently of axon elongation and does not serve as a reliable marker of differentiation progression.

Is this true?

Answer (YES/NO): NO